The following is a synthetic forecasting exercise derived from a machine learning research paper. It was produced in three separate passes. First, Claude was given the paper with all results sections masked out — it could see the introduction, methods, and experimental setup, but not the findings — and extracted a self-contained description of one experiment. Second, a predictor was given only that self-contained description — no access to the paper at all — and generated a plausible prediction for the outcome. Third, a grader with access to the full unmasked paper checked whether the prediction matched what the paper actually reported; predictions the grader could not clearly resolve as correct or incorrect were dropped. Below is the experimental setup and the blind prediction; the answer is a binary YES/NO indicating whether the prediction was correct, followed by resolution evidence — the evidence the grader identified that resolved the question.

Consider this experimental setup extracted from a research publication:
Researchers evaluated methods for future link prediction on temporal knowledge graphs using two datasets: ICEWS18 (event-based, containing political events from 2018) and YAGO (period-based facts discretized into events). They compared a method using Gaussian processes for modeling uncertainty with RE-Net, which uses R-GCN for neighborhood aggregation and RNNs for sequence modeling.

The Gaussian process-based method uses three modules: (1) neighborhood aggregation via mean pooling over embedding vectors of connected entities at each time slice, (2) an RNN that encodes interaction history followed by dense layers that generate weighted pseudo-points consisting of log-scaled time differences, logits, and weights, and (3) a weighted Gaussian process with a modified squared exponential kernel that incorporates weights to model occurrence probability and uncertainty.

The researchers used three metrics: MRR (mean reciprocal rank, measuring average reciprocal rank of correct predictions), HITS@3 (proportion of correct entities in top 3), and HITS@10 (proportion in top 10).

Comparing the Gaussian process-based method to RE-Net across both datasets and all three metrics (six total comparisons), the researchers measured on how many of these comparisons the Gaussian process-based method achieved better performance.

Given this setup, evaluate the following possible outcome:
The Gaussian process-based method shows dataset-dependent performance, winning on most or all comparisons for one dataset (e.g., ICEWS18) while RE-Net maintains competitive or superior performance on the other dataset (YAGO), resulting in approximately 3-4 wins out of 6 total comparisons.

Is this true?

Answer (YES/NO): NO